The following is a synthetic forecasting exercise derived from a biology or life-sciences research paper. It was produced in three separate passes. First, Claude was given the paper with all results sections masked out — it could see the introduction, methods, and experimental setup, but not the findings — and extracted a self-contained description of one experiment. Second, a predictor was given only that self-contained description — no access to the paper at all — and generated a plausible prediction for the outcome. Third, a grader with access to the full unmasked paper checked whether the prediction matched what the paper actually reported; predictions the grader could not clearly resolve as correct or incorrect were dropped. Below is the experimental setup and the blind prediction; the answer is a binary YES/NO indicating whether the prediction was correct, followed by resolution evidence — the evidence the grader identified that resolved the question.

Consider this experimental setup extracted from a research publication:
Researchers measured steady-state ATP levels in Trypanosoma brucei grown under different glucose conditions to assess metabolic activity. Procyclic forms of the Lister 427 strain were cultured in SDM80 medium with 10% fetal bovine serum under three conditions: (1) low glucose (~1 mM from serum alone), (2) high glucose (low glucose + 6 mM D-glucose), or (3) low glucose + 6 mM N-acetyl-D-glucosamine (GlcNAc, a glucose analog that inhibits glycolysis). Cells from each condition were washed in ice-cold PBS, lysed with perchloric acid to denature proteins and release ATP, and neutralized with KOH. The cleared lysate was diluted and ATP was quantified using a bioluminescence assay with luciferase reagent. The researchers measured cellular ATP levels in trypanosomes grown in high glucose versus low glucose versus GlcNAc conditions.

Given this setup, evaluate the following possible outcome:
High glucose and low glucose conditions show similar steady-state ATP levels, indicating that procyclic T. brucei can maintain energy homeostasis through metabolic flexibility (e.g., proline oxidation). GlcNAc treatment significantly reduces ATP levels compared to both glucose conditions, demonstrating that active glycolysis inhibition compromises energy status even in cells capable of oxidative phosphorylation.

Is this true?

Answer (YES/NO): NO